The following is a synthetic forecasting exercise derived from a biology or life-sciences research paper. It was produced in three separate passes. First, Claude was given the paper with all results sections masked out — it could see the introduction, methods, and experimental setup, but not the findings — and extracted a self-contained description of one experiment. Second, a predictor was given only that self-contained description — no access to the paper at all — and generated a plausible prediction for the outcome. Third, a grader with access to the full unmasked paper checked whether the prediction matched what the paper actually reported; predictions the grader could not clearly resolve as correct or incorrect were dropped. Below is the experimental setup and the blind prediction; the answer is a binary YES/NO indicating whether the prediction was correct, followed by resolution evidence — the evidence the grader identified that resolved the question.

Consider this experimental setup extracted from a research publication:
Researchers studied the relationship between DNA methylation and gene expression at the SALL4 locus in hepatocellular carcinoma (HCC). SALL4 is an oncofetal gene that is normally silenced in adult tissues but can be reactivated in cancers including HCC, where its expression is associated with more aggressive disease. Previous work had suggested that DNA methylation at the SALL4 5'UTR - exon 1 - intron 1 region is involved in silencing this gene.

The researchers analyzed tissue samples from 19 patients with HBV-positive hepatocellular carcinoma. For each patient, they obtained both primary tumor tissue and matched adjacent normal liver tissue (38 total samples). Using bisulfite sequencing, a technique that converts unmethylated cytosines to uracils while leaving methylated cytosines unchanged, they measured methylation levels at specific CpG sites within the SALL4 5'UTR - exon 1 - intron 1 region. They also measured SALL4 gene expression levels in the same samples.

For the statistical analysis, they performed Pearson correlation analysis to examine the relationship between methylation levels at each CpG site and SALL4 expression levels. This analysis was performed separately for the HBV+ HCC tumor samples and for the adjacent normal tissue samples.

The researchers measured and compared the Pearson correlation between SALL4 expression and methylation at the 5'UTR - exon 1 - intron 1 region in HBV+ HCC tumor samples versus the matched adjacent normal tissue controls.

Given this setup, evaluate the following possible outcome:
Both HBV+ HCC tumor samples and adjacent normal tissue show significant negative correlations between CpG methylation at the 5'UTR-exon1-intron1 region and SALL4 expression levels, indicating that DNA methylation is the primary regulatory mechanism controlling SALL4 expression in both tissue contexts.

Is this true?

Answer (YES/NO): NO